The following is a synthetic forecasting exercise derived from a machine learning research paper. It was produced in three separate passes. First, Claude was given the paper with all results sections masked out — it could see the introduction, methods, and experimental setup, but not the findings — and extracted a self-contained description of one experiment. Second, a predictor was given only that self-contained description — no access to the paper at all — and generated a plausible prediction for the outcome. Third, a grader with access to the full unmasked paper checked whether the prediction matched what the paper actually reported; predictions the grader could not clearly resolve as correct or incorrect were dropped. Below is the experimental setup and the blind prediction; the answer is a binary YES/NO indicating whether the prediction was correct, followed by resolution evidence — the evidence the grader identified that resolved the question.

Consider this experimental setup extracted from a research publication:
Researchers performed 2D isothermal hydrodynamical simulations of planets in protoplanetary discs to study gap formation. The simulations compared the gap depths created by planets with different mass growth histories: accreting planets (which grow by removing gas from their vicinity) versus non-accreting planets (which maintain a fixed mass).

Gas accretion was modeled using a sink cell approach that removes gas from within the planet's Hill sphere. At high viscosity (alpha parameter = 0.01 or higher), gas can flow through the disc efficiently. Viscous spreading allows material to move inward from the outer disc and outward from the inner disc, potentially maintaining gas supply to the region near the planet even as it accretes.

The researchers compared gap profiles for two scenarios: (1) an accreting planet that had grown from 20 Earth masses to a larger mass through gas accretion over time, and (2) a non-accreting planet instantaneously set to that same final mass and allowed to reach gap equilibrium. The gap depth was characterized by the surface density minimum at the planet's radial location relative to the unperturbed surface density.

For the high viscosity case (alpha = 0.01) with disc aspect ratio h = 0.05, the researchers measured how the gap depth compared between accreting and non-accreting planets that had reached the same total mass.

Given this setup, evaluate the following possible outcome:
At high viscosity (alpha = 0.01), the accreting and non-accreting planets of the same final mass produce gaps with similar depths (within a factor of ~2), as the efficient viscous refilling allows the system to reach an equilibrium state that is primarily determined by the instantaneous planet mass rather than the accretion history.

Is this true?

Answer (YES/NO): NO